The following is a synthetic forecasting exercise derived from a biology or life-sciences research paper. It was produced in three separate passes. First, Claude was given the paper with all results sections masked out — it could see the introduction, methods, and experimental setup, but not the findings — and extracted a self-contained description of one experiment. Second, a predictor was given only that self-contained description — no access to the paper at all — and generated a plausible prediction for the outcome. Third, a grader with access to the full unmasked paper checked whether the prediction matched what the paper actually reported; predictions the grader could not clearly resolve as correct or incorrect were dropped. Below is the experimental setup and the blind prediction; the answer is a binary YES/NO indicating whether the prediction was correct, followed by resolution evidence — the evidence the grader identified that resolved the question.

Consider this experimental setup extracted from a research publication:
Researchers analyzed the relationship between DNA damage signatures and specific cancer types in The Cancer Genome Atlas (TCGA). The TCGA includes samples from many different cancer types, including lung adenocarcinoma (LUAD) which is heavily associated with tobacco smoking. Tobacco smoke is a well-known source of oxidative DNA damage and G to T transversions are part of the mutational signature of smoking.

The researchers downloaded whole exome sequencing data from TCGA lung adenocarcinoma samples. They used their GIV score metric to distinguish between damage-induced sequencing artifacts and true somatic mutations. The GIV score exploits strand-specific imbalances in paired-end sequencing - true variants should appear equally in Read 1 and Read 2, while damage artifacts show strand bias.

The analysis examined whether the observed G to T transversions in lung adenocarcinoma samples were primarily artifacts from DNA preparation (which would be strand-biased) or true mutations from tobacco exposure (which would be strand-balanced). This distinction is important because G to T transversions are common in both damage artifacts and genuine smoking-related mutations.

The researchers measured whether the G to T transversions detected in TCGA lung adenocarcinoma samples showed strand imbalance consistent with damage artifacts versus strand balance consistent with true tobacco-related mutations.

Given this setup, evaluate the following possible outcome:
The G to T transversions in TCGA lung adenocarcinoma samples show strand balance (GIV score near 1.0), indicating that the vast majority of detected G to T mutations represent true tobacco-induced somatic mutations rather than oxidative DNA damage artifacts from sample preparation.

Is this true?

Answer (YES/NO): NO